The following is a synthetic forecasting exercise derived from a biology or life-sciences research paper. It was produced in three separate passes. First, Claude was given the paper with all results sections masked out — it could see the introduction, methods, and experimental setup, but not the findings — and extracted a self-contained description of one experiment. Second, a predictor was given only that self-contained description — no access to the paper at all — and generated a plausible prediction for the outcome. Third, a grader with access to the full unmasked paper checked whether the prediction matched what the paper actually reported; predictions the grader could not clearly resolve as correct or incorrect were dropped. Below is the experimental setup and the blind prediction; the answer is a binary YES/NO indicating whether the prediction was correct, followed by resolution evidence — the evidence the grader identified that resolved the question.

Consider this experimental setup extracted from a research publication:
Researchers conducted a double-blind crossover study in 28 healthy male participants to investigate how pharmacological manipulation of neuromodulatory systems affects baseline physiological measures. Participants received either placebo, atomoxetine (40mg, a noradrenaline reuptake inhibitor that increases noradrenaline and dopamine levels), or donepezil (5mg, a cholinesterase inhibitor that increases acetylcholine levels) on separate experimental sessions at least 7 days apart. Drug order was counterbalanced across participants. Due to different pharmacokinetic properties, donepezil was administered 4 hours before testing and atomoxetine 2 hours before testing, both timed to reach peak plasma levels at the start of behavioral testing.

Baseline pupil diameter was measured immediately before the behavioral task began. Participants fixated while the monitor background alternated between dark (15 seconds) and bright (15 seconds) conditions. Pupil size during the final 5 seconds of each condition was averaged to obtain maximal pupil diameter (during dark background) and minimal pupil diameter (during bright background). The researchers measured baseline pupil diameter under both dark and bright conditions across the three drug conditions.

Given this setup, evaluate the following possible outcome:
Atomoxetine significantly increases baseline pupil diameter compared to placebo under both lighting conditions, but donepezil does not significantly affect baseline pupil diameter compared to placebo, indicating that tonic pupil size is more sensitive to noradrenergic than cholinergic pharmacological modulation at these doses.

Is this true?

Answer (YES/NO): YES